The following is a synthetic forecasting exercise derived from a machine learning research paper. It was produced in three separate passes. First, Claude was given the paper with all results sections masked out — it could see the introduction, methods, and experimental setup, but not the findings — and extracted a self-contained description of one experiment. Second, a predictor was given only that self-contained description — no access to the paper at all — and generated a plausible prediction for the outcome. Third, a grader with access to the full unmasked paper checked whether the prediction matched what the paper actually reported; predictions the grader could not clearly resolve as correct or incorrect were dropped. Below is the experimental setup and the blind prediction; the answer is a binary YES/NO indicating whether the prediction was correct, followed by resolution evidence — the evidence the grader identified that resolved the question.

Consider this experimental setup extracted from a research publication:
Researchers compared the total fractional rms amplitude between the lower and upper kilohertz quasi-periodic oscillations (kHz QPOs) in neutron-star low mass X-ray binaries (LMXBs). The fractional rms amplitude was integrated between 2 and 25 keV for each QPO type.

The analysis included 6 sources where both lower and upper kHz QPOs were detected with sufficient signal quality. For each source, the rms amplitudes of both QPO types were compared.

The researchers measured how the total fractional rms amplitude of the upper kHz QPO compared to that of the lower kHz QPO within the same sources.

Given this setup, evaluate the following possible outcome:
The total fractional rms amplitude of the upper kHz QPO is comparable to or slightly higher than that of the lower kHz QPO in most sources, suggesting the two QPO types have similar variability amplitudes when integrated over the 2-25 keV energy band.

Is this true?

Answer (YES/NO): YES